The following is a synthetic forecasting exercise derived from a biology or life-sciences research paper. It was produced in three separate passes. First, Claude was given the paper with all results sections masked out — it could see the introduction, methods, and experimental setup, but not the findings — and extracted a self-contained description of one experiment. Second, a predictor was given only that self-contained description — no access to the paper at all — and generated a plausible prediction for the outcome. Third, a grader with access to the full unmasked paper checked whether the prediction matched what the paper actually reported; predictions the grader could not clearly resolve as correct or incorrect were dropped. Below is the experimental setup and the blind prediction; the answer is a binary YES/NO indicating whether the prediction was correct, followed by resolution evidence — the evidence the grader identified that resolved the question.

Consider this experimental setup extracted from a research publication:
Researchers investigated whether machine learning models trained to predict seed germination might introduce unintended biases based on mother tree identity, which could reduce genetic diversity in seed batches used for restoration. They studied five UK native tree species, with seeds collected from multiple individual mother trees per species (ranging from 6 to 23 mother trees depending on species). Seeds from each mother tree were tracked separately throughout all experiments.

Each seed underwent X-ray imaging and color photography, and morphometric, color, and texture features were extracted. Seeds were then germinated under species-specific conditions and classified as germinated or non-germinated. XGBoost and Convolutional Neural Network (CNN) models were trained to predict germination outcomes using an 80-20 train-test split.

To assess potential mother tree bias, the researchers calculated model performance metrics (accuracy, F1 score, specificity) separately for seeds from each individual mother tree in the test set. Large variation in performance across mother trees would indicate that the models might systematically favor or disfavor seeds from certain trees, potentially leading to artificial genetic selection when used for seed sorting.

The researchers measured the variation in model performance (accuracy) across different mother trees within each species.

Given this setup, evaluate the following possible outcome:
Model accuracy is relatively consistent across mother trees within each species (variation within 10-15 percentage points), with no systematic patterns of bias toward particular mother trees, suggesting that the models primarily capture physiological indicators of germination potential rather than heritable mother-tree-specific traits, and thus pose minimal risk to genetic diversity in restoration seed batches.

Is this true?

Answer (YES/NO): NO